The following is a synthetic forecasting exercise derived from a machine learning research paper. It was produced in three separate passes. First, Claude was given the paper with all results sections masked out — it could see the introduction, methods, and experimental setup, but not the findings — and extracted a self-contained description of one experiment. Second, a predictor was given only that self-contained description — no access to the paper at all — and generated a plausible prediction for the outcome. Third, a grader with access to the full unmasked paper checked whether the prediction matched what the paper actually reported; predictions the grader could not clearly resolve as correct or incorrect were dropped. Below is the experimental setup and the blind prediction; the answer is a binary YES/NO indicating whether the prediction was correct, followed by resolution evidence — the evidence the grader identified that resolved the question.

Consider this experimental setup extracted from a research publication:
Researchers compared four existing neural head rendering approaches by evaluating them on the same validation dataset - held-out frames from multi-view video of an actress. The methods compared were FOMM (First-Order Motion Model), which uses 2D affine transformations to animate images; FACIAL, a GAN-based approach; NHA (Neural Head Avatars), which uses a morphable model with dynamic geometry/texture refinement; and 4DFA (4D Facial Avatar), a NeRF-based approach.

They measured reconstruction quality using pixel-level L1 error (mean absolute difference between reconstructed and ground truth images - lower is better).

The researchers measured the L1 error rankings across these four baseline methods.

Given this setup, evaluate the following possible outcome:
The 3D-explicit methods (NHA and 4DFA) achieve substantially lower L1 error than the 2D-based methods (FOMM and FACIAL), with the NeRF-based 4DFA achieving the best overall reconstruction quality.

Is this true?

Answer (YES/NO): NO